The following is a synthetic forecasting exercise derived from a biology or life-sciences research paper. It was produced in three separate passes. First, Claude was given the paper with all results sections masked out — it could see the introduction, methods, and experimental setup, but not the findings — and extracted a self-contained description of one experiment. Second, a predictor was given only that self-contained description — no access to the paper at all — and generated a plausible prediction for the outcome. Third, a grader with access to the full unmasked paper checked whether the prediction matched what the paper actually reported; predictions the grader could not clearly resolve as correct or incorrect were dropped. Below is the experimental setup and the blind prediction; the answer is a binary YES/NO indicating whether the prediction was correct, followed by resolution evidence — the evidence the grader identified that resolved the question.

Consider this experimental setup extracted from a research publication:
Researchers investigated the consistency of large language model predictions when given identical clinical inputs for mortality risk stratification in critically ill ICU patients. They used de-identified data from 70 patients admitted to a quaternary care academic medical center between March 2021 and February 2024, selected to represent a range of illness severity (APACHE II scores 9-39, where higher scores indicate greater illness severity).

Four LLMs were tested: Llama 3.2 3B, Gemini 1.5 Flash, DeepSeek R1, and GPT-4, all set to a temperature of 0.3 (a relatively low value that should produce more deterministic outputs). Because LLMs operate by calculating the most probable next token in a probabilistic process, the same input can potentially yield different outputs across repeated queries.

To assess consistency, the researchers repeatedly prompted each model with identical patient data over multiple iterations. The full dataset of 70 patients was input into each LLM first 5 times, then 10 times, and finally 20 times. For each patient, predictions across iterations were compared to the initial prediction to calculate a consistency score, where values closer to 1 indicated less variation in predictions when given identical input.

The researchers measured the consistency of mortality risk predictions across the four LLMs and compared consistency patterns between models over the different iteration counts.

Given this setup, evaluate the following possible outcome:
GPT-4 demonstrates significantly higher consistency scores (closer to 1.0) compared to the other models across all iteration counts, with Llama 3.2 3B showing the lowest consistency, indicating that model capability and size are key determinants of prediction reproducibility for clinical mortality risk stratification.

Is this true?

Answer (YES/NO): NO